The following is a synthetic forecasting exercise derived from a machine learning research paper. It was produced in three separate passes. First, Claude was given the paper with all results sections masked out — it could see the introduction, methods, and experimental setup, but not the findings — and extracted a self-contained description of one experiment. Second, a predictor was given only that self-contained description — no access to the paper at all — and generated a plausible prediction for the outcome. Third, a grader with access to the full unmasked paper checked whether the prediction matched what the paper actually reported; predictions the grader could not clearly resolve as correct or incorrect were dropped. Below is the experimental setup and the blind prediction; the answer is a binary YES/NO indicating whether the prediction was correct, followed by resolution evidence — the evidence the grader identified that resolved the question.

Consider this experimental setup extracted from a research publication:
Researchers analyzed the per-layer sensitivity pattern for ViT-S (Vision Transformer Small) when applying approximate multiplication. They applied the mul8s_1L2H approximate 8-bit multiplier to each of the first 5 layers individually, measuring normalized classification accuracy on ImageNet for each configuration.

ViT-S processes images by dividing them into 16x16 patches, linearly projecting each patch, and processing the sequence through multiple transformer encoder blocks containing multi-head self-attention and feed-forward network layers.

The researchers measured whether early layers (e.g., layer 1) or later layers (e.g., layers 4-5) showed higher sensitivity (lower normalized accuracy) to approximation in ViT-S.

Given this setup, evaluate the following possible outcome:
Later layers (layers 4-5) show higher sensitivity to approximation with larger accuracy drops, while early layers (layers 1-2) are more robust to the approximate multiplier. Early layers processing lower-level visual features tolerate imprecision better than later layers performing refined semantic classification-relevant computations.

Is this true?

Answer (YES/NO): NO